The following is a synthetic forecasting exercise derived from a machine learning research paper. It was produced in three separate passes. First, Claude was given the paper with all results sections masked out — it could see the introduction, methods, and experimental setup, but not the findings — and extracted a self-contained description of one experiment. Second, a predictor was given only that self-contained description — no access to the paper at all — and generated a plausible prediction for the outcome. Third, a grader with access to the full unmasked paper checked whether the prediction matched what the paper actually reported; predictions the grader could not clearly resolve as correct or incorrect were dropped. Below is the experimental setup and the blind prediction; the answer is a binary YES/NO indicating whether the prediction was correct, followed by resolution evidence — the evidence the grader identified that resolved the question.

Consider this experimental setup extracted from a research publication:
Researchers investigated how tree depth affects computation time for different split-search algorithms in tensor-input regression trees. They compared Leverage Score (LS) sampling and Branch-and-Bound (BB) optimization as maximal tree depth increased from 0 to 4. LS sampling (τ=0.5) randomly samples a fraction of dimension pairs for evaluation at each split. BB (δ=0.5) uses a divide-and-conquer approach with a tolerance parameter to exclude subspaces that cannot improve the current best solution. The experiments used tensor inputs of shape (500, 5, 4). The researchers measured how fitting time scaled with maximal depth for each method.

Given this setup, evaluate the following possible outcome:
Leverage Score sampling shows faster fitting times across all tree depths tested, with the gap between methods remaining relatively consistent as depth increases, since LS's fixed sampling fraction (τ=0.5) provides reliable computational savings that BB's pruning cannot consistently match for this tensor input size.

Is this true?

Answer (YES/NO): NO